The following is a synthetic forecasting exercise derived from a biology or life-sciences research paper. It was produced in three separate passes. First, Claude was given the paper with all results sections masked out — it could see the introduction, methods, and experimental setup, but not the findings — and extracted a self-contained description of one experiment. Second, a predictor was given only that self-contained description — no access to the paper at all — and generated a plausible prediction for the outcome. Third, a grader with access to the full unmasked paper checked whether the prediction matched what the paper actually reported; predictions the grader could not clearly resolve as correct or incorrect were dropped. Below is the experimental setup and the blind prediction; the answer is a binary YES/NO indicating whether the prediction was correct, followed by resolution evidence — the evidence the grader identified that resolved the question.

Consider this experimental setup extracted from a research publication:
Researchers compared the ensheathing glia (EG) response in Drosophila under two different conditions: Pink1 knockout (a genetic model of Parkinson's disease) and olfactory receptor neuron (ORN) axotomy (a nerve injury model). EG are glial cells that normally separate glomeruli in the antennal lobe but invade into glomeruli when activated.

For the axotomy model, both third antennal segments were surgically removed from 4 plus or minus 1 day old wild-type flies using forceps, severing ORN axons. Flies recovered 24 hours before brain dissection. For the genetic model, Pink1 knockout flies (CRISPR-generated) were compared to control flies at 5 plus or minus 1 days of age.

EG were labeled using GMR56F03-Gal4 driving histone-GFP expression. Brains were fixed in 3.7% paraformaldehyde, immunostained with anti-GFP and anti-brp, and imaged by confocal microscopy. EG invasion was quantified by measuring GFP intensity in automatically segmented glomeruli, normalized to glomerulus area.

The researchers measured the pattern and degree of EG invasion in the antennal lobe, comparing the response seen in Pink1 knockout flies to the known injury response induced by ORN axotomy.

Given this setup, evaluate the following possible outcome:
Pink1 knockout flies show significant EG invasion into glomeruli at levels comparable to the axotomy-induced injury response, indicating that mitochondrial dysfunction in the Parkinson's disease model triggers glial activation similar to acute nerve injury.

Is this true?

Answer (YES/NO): YES